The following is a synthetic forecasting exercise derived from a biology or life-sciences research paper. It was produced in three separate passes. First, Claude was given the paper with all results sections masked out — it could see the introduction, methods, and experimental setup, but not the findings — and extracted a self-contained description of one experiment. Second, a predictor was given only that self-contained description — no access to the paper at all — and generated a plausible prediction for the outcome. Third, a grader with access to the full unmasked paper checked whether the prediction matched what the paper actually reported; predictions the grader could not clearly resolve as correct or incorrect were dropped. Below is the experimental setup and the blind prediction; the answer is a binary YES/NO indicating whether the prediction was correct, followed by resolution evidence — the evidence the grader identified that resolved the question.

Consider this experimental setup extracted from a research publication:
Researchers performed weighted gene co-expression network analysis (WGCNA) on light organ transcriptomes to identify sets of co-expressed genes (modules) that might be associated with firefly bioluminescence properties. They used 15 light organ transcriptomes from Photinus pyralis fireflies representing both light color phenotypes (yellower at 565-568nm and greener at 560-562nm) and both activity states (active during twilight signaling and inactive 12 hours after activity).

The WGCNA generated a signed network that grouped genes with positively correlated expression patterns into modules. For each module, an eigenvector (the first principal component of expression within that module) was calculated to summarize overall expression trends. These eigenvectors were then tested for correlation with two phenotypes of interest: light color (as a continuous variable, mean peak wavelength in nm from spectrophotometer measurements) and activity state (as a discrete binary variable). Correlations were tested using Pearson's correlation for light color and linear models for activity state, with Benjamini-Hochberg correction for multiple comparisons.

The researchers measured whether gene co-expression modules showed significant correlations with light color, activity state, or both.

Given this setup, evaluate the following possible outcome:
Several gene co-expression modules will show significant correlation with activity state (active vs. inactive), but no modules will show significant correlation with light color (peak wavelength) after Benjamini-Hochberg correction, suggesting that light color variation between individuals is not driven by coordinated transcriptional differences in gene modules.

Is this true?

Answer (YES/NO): YES